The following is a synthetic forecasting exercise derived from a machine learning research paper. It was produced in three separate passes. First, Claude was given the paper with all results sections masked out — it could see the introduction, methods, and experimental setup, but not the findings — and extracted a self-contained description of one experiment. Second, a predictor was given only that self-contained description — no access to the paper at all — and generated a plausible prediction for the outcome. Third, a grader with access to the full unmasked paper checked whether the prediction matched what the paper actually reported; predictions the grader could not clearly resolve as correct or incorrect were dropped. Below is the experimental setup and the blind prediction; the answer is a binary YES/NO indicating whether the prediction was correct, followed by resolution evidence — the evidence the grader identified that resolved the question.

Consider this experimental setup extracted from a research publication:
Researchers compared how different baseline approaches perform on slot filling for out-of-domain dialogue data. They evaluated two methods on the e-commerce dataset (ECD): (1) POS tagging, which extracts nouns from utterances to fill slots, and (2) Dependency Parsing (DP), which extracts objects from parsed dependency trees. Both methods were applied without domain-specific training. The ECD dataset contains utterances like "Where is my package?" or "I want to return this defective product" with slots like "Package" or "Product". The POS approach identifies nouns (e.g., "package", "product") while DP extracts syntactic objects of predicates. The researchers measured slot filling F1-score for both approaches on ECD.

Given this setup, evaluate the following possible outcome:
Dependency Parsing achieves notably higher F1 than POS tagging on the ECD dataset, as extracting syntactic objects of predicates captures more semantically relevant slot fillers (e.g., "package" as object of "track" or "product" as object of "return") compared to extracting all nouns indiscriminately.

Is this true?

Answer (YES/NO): YES